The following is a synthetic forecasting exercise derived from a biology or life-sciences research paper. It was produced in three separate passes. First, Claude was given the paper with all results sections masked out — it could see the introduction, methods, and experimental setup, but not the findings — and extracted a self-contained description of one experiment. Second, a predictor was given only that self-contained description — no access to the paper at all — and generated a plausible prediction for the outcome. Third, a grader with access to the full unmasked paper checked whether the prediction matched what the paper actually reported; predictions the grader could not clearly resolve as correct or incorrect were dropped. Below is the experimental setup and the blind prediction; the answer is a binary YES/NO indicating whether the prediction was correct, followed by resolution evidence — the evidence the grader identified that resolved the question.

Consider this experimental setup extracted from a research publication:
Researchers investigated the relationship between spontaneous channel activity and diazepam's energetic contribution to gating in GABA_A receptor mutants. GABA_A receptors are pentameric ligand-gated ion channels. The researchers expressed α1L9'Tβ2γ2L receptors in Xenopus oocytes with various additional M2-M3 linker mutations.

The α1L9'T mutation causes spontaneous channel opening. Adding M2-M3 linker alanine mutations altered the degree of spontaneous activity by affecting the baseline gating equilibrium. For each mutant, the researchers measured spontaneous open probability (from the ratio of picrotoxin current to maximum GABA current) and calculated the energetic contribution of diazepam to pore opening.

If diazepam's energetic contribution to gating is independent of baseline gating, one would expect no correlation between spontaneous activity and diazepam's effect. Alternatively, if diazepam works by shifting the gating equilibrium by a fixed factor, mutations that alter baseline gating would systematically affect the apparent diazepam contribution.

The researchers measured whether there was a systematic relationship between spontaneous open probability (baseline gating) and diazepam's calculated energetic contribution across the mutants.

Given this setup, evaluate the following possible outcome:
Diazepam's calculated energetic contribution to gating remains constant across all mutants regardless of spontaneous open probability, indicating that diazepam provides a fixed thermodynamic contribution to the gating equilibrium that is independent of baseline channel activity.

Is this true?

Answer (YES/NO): NO